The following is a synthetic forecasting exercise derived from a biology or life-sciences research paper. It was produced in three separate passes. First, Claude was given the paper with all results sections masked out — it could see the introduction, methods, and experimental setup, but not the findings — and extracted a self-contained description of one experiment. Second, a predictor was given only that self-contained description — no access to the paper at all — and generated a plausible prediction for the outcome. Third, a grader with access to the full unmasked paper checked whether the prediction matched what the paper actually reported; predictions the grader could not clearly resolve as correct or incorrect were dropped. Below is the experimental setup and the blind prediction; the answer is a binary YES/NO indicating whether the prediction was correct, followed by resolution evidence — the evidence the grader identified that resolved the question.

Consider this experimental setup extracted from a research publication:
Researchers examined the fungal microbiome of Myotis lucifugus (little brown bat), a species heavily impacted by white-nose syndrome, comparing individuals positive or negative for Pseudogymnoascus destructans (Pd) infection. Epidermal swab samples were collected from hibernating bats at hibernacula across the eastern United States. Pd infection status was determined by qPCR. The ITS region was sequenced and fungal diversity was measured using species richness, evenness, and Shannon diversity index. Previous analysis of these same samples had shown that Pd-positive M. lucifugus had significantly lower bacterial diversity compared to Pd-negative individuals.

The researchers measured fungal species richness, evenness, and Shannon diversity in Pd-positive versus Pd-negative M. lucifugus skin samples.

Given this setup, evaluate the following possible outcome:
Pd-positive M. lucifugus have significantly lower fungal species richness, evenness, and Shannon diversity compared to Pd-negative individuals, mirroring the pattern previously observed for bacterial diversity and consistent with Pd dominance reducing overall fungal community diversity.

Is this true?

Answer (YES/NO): NO